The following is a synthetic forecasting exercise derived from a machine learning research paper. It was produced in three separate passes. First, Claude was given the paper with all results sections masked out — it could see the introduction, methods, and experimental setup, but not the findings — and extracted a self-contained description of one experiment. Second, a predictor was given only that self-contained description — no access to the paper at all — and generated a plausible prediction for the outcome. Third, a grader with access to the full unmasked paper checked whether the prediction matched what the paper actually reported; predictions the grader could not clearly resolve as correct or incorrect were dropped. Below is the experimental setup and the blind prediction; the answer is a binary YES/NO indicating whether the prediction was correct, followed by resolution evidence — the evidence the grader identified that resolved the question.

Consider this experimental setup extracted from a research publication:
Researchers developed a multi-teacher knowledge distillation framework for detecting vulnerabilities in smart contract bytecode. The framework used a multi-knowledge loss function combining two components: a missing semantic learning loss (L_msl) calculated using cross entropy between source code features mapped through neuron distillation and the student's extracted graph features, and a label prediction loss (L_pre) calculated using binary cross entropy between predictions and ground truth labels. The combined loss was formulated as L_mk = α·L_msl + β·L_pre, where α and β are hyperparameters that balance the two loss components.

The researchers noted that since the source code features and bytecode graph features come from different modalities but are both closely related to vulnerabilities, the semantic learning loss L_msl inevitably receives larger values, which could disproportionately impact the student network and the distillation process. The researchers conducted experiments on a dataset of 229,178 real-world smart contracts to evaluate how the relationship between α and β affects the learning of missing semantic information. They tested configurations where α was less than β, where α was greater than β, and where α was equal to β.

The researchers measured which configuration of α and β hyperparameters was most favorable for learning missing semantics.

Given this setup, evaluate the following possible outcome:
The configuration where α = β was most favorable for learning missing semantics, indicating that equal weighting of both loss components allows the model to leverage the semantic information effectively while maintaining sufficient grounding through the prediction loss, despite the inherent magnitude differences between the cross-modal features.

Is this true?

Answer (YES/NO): NO